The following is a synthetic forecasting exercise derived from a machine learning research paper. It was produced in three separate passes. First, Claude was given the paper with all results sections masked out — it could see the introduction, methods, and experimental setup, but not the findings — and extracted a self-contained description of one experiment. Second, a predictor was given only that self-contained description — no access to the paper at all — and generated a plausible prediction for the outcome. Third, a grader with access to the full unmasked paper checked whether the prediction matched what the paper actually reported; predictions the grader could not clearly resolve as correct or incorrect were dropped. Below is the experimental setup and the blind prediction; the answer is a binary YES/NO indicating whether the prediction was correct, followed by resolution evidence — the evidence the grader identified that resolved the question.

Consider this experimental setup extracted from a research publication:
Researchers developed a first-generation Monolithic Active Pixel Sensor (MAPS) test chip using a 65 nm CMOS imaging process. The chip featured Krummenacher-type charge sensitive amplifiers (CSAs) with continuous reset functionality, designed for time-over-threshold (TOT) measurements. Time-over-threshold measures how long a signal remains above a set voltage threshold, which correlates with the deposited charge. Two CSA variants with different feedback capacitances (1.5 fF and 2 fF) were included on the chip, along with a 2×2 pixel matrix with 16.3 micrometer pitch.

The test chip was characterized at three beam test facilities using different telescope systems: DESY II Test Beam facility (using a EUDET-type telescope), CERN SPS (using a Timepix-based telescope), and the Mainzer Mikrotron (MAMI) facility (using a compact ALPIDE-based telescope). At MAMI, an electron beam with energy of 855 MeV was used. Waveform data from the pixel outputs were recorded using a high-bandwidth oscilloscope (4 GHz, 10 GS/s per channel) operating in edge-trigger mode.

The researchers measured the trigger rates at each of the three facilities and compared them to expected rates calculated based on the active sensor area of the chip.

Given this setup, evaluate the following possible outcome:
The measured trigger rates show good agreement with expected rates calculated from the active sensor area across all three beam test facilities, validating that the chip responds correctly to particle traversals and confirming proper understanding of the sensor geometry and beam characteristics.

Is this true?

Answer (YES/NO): NO